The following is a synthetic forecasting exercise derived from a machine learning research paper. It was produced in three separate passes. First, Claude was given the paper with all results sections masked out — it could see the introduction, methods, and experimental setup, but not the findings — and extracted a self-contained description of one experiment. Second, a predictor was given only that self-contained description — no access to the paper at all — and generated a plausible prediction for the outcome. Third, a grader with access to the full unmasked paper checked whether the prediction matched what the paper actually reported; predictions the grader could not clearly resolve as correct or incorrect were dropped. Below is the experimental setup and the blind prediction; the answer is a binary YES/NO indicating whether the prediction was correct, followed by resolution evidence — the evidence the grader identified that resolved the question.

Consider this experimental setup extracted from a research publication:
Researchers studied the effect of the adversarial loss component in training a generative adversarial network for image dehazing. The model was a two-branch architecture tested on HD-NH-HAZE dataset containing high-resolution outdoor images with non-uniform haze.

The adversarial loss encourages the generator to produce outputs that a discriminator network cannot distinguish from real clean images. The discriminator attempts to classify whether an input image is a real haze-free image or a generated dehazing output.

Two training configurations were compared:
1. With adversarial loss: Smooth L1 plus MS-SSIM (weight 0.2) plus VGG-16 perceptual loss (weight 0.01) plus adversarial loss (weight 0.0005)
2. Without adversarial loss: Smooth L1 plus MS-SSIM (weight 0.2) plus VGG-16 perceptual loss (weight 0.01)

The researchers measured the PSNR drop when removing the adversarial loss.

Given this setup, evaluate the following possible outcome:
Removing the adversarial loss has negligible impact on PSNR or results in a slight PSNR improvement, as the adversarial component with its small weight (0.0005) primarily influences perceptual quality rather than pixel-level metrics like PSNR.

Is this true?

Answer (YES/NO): NO